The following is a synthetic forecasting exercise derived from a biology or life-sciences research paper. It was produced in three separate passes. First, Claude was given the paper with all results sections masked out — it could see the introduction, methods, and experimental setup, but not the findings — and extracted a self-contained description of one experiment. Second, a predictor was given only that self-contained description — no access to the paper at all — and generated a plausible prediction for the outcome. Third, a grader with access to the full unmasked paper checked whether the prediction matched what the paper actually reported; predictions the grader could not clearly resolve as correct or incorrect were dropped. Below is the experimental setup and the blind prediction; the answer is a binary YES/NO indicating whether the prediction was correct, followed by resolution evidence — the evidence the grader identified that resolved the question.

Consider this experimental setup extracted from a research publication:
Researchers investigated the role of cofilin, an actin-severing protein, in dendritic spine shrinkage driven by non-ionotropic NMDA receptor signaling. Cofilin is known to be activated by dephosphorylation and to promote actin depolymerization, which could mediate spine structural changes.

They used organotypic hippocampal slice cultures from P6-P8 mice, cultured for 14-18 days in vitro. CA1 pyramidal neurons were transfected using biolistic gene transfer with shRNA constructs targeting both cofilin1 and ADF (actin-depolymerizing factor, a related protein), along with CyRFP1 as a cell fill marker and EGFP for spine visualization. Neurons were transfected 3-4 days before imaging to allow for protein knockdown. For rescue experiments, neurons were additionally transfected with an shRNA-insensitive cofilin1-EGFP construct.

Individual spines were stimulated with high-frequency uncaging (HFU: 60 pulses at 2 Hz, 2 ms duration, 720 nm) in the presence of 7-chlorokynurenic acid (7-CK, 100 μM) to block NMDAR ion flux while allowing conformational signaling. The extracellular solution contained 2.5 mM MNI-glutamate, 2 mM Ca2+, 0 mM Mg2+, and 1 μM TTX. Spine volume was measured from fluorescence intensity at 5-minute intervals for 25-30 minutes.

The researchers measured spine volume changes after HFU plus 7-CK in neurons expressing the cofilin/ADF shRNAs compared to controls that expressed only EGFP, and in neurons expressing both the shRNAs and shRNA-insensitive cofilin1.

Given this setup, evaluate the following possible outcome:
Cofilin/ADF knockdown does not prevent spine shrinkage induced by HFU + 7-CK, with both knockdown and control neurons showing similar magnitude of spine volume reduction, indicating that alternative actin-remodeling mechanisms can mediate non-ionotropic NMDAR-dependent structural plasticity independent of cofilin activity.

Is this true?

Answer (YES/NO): NO